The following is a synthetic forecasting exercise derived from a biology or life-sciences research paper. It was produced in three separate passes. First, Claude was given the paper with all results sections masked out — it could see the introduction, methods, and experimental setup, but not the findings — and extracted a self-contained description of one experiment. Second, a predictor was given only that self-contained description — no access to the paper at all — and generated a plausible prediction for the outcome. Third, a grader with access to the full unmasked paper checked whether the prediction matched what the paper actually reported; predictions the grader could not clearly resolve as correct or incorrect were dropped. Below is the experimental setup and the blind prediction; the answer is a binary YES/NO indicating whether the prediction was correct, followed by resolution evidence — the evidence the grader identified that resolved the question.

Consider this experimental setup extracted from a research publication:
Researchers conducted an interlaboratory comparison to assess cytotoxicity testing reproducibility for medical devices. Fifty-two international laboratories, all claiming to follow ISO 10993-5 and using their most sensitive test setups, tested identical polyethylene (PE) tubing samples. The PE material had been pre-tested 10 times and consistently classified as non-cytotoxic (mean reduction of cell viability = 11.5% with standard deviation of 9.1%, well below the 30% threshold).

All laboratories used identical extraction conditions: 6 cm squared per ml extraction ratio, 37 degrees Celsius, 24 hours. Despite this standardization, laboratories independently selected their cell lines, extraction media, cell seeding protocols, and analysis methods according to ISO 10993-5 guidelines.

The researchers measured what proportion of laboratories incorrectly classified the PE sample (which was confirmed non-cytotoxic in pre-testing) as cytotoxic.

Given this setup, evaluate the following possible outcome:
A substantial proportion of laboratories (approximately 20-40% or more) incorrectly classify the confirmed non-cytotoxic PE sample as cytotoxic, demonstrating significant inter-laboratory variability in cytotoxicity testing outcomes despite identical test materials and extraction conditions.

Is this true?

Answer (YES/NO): NO